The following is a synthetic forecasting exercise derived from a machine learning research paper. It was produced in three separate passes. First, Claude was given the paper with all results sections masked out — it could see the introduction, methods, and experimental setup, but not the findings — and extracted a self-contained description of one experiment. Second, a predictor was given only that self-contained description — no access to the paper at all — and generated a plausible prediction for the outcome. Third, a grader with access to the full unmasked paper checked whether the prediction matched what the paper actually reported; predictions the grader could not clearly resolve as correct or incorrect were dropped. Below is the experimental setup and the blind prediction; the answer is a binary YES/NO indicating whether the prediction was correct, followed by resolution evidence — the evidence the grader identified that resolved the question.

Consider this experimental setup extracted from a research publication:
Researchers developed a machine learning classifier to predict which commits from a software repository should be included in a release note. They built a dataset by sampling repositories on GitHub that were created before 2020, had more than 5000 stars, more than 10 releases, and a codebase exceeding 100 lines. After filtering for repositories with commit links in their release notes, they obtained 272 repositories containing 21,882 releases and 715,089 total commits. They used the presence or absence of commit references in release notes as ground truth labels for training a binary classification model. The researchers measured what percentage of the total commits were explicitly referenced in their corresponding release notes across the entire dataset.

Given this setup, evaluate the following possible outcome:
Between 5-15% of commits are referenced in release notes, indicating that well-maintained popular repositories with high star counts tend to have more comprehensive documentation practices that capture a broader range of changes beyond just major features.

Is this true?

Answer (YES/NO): NO